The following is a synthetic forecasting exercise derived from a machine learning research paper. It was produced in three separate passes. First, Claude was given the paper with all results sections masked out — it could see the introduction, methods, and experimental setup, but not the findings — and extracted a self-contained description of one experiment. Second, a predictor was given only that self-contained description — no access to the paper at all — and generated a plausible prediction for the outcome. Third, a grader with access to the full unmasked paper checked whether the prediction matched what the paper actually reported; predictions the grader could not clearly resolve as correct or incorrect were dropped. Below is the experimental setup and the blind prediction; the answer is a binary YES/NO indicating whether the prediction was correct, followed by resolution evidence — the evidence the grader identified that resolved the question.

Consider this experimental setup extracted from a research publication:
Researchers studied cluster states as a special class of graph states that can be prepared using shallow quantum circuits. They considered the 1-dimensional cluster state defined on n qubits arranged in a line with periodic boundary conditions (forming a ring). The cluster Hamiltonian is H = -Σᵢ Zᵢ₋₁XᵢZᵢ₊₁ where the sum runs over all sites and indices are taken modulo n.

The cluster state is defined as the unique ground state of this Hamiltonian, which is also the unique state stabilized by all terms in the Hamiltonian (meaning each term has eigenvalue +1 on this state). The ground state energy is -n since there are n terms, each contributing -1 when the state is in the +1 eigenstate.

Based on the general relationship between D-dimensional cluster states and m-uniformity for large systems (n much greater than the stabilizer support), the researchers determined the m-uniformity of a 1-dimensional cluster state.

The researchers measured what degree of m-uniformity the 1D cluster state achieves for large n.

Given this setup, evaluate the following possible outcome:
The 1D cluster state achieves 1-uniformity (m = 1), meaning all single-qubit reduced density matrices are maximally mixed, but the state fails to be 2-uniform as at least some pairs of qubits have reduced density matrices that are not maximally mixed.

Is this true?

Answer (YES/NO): NO